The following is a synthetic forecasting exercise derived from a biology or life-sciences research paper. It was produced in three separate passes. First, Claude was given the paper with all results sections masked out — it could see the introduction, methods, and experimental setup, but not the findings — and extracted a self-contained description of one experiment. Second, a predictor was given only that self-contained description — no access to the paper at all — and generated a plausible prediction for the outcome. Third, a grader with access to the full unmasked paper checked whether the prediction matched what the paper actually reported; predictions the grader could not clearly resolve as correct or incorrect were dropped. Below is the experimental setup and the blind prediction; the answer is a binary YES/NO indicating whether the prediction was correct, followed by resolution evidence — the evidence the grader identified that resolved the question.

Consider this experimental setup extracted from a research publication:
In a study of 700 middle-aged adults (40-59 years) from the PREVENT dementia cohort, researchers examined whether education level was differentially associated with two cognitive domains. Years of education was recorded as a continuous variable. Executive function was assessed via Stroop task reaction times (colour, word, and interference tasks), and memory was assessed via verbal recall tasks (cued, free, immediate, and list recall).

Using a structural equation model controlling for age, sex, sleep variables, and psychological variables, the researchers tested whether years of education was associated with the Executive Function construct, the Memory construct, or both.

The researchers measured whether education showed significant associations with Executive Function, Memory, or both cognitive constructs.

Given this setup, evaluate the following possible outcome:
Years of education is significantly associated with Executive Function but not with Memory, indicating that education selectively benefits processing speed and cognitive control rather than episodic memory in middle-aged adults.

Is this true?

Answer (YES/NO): NO